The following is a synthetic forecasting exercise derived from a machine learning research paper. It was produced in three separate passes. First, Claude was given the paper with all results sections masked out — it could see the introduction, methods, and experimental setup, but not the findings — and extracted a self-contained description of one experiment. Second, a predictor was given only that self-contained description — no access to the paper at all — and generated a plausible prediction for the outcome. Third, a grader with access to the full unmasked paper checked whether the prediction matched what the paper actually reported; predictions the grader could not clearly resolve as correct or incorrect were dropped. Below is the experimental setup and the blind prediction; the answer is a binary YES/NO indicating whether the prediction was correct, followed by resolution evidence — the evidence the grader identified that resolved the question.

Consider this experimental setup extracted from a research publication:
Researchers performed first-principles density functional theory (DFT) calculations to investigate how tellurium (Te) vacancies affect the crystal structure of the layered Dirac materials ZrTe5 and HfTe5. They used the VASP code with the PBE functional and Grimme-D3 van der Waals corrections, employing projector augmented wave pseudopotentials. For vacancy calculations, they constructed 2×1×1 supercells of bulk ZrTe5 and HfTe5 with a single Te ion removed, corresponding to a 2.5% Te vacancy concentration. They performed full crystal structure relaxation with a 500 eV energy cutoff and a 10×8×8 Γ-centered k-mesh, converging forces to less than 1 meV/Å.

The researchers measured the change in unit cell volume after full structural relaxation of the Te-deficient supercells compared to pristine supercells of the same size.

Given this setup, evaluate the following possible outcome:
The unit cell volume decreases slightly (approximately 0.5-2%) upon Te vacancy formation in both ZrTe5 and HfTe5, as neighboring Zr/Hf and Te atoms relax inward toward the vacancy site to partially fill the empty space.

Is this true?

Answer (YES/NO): NO